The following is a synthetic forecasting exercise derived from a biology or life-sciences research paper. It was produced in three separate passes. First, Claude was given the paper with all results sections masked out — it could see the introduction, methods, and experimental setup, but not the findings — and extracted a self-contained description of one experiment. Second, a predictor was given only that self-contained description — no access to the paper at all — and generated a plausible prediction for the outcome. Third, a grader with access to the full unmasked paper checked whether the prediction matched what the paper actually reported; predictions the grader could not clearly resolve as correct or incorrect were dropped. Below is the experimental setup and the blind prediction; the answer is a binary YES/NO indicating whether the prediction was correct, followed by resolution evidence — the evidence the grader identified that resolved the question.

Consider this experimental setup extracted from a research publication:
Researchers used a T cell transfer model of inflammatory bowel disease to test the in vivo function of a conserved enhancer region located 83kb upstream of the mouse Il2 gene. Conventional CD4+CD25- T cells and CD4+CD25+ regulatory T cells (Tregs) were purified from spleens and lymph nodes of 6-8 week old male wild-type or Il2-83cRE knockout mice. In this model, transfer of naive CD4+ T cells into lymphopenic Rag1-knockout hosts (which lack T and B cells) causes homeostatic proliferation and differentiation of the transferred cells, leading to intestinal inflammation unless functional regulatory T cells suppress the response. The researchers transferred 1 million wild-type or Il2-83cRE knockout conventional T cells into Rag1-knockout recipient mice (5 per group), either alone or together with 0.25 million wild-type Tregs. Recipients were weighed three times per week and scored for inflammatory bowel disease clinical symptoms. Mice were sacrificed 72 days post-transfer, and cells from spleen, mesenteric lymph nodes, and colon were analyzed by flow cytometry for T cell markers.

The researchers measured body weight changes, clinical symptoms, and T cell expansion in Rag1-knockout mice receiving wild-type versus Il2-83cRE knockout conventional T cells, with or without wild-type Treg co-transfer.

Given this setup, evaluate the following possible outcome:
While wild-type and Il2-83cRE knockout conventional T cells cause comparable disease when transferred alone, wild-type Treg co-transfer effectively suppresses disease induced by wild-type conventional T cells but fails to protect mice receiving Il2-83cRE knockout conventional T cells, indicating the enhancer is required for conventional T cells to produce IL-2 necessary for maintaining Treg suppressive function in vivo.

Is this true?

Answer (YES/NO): NO